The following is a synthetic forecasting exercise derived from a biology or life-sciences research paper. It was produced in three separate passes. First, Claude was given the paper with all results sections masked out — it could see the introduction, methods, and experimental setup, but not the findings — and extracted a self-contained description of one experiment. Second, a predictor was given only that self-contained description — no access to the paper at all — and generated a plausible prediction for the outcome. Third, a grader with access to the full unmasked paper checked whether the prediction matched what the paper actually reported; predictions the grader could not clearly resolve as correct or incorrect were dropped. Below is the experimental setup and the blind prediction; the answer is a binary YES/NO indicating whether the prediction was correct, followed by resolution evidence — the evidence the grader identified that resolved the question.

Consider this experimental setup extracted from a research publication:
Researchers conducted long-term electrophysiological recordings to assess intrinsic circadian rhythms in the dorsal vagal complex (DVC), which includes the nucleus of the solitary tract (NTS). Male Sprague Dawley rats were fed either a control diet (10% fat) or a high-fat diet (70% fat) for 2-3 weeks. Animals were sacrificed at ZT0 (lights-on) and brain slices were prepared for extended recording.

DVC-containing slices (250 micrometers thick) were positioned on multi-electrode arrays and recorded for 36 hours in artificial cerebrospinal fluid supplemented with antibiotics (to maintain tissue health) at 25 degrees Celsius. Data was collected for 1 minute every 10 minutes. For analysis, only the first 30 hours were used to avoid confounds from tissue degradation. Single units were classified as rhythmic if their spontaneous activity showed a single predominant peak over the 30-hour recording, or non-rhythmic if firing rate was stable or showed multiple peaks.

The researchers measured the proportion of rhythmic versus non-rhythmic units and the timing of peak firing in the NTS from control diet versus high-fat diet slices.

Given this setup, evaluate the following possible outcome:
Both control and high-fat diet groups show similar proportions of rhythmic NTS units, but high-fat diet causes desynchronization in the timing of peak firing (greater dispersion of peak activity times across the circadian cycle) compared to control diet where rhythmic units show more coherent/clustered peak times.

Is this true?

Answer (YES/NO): NO